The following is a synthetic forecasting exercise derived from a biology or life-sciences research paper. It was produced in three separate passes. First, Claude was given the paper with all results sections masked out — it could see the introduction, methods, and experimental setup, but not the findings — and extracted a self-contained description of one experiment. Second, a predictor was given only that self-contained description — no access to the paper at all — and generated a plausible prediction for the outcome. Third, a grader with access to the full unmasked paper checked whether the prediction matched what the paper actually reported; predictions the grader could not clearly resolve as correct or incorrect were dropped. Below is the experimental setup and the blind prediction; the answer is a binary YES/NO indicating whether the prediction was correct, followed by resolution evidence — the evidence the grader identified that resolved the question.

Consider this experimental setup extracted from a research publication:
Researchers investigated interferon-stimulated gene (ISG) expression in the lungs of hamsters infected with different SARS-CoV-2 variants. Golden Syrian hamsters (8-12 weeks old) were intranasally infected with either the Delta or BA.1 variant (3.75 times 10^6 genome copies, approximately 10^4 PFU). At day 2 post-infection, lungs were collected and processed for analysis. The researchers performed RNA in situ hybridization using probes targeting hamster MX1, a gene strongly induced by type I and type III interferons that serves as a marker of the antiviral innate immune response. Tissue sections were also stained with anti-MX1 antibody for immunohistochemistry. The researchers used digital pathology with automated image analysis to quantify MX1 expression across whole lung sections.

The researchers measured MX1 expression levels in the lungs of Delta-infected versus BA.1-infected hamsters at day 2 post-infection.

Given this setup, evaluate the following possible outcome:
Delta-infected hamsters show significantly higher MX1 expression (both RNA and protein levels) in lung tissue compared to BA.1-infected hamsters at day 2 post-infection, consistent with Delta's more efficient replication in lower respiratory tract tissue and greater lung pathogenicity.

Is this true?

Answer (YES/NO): YES